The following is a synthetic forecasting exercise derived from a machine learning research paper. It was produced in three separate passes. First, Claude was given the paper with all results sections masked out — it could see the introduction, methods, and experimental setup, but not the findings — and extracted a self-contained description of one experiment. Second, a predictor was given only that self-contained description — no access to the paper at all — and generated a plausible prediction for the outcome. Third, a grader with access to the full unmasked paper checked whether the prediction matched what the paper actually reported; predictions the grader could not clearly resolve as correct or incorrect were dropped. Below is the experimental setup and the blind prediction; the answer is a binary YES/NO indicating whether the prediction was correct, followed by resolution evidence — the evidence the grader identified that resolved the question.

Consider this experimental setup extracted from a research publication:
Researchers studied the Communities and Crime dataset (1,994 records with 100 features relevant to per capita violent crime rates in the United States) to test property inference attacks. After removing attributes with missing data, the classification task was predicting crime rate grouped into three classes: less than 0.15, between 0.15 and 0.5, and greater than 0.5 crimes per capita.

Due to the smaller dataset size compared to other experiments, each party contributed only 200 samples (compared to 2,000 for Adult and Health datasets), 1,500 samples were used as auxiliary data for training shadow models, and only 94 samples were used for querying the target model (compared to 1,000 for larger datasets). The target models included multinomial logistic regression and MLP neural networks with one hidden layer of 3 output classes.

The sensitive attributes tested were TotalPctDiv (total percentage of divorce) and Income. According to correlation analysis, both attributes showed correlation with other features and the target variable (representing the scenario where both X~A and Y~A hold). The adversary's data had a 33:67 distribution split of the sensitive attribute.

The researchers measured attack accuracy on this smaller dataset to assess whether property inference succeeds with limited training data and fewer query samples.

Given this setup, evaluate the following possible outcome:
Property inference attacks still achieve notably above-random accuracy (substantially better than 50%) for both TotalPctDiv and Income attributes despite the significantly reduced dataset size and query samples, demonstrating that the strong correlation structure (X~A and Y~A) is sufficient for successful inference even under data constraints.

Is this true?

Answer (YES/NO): YES